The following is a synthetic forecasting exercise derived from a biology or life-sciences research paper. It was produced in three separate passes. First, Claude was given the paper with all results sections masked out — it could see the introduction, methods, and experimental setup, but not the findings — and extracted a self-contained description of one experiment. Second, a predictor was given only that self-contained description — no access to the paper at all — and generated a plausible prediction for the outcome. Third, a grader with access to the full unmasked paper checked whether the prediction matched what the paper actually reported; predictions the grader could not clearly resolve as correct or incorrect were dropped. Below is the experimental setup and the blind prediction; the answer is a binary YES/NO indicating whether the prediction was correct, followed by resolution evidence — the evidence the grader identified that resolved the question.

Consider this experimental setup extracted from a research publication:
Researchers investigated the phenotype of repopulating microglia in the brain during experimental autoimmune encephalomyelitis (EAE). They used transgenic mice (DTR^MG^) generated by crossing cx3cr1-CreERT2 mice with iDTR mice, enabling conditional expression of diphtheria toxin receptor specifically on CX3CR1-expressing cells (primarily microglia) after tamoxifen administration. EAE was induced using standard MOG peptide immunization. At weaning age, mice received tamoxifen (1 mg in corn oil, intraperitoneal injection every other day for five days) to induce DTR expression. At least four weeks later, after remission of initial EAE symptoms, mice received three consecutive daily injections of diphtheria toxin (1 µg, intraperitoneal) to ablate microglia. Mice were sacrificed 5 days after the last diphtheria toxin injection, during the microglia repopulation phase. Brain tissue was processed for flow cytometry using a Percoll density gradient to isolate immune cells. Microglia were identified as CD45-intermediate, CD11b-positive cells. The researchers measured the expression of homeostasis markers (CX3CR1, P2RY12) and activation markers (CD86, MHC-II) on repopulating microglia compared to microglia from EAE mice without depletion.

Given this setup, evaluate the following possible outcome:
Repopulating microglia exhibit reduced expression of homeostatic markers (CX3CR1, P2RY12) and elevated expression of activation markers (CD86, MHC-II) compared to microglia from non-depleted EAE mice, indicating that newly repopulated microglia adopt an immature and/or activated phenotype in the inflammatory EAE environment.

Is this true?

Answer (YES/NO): YES